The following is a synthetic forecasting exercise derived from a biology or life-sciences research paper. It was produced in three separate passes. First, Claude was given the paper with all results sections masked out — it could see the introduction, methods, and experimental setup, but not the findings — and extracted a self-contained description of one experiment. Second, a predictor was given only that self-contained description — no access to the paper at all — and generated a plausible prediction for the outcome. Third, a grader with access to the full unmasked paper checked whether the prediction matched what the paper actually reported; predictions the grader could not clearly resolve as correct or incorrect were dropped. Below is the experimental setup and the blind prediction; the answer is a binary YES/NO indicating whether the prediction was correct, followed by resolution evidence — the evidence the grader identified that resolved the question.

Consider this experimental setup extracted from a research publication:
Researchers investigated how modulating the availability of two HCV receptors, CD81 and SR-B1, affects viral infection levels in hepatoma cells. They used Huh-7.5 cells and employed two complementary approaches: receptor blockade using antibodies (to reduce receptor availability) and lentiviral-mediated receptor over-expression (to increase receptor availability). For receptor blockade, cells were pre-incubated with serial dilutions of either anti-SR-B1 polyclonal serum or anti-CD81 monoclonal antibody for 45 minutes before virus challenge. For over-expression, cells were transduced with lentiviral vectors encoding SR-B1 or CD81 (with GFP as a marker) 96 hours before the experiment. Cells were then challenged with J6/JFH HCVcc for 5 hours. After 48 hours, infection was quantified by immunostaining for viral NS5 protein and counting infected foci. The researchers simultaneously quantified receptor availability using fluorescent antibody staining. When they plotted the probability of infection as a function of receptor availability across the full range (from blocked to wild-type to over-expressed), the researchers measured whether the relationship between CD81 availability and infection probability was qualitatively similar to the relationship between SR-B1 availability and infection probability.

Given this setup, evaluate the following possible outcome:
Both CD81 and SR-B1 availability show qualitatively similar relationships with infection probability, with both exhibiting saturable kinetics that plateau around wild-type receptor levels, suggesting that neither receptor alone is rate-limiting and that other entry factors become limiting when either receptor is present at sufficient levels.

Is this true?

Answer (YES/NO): NO